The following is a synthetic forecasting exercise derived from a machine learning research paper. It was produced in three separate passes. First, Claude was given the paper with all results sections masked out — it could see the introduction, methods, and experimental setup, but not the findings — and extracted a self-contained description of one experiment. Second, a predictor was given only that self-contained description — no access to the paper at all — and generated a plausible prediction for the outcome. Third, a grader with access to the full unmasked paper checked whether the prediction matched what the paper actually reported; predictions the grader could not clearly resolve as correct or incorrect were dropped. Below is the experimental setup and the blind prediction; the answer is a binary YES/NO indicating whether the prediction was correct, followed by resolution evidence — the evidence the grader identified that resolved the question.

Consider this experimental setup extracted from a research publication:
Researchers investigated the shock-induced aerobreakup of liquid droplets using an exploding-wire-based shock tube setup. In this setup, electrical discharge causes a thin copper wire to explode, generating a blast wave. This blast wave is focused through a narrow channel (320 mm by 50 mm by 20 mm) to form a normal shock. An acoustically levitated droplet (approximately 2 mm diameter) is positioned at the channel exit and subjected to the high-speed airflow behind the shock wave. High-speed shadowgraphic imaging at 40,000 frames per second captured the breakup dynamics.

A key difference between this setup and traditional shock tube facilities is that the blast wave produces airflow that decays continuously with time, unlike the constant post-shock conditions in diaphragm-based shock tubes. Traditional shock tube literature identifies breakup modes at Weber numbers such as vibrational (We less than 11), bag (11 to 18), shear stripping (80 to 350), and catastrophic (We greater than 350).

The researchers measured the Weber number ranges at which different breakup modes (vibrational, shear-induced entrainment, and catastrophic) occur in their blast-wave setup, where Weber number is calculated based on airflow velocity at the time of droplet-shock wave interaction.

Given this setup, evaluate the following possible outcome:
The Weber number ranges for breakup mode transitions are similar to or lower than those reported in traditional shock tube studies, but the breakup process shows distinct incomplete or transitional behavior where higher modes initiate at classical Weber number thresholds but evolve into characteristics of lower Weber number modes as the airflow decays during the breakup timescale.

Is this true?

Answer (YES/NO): NO